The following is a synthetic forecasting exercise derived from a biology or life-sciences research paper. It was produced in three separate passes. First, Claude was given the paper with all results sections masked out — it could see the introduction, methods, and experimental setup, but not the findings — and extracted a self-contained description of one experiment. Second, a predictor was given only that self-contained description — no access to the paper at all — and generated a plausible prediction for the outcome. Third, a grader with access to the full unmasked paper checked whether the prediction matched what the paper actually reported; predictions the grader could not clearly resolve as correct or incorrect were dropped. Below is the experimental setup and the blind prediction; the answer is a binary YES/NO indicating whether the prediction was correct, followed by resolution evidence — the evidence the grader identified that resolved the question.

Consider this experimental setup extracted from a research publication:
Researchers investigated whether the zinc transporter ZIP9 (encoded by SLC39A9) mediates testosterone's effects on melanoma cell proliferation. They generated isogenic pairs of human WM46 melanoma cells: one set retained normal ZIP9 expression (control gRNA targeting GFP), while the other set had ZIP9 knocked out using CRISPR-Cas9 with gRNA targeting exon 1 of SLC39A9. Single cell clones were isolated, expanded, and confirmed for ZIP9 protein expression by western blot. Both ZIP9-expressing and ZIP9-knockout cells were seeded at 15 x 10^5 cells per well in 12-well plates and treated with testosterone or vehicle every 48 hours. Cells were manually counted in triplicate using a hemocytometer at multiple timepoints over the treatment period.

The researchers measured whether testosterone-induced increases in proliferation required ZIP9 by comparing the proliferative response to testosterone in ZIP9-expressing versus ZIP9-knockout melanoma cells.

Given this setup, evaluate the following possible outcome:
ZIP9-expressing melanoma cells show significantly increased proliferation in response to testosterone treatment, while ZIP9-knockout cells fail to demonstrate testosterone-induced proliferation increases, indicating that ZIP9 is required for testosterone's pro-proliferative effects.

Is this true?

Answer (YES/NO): YES